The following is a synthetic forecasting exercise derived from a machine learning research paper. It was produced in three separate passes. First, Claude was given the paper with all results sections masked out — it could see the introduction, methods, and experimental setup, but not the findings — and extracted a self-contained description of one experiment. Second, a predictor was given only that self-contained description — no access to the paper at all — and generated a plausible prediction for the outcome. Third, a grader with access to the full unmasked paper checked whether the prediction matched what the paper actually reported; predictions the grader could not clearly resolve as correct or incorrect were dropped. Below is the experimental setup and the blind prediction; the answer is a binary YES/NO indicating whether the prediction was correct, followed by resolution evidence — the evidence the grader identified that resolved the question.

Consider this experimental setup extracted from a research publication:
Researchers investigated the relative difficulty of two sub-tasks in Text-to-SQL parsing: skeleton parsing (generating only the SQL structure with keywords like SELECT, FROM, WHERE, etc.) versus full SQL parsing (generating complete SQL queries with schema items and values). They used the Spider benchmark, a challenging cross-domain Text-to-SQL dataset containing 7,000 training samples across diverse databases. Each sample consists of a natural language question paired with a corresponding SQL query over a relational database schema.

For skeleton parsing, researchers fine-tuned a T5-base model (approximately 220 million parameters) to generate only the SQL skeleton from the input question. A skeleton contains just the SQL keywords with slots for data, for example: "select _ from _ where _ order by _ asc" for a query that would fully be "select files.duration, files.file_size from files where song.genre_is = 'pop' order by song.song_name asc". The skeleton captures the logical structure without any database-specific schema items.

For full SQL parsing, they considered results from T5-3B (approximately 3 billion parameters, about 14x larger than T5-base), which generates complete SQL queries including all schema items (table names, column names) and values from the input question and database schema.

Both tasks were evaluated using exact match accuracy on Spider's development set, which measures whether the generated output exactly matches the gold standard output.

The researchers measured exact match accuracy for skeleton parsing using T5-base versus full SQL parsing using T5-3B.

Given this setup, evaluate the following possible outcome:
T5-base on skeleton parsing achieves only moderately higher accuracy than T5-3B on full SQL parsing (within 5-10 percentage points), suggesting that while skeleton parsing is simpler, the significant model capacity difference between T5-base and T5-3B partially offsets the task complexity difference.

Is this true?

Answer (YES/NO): NO